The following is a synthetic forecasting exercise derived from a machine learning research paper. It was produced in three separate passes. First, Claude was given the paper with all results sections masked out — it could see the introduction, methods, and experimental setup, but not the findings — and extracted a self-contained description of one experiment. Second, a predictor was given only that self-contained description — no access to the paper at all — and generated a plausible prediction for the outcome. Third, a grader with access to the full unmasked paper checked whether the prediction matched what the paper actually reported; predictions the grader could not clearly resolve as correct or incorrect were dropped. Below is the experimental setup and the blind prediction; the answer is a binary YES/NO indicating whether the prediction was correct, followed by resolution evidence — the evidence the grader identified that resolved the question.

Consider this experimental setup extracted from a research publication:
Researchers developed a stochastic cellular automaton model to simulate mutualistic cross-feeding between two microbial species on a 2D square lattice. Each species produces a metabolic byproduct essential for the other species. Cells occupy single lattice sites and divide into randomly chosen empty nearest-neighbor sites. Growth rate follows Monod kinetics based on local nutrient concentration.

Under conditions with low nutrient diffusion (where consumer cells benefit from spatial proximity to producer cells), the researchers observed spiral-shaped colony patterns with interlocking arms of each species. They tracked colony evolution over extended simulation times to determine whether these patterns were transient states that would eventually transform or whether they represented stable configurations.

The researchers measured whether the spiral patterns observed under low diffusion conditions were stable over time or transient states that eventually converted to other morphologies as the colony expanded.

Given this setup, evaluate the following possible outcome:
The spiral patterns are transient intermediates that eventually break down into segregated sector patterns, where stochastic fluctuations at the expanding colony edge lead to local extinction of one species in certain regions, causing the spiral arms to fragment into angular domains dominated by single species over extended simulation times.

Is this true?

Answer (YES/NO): NO